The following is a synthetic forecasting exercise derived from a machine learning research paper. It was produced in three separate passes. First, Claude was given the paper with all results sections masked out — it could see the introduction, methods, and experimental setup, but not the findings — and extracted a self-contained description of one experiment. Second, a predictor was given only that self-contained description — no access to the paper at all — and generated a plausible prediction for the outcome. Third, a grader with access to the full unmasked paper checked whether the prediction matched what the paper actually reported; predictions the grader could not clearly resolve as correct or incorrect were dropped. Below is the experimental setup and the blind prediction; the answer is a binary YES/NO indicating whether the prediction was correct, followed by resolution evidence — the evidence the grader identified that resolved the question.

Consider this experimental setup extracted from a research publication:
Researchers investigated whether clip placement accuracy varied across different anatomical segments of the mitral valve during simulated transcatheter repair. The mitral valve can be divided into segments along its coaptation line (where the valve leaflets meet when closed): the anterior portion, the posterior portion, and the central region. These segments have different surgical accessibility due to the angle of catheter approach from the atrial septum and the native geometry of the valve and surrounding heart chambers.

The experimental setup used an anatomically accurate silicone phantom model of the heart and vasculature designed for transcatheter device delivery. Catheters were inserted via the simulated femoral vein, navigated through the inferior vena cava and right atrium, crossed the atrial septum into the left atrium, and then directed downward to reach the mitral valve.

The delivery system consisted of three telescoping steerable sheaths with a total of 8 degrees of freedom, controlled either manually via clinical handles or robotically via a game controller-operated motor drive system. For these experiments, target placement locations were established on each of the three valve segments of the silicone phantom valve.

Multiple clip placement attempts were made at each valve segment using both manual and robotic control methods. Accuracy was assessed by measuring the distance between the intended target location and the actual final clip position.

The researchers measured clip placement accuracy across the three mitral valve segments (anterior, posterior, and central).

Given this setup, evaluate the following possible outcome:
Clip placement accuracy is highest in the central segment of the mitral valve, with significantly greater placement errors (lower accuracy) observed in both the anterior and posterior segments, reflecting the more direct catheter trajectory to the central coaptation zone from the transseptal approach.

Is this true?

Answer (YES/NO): NO